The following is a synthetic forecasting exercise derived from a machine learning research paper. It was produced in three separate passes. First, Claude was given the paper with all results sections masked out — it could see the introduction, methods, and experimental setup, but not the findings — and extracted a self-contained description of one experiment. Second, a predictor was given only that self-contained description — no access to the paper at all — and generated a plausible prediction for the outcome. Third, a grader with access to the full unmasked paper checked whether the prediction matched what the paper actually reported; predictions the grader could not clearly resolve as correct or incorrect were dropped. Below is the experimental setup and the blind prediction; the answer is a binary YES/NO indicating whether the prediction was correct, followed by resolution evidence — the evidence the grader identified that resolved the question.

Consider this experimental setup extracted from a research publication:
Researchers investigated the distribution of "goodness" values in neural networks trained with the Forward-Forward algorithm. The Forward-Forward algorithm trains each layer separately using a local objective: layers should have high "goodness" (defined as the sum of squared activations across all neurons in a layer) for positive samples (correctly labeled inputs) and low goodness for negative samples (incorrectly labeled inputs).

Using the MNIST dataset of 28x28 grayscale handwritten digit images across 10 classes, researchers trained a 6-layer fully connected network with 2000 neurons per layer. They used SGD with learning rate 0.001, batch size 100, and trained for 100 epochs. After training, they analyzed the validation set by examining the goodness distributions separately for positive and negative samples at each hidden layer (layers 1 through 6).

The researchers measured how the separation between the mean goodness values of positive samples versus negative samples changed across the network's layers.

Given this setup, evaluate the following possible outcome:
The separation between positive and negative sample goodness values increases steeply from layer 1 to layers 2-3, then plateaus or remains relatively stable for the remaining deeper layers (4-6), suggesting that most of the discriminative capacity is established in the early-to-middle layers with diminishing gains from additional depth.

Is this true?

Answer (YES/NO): NO